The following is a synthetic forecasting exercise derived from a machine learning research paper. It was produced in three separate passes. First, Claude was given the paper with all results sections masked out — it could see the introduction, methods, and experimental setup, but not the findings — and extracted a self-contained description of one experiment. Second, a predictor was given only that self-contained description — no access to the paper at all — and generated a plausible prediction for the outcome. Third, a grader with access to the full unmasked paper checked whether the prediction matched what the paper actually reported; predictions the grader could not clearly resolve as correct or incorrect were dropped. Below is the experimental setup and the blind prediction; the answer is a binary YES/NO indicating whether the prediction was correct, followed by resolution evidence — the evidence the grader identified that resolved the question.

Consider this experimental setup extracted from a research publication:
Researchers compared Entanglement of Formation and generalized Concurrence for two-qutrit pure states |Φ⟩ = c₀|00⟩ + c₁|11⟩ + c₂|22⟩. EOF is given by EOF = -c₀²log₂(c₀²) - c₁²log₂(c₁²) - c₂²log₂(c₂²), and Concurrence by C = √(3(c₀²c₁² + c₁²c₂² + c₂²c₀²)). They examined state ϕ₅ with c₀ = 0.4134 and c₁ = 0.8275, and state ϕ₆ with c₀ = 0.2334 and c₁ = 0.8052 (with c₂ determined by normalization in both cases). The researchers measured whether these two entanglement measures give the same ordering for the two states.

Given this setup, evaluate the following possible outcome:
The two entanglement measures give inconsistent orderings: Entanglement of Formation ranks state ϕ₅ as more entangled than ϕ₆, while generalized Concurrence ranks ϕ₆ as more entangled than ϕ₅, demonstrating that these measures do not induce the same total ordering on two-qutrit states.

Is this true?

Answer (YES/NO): YES